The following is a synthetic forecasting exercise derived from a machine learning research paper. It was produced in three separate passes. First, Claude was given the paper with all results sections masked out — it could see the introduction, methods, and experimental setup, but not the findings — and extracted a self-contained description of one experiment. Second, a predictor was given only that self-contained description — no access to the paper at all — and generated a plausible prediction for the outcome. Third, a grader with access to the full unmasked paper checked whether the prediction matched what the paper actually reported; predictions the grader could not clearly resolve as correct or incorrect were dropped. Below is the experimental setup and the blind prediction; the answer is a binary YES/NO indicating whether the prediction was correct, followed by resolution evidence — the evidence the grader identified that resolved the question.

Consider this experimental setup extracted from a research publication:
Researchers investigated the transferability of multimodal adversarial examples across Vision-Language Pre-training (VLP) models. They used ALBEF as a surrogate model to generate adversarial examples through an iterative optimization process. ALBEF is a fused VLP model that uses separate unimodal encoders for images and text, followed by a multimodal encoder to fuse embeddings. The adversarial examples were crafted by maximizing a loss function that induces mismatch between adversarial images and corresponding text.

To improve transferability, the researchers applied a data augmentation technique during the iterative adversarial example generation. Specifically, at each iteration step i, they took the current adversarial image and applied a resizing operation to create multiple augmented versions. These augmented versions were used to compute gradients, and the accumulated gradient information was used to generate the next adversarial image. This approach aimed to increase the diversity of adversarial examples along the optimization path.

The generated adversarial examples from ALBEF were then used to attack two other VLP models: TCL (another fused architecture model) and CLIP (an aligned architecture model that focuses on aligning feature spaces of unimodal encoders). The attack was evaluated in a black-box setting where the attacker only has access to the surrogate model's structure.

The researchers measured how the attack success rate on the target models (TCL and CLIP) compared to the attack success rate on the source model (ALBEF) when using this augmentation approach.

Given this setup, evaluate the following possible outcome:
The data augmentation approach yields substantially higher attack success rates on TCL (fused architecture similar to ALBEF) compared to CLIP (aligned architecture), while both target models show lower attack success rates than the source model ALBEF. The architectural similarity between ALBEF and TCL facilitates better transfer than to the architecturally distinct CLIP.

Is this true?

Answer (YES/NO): YES